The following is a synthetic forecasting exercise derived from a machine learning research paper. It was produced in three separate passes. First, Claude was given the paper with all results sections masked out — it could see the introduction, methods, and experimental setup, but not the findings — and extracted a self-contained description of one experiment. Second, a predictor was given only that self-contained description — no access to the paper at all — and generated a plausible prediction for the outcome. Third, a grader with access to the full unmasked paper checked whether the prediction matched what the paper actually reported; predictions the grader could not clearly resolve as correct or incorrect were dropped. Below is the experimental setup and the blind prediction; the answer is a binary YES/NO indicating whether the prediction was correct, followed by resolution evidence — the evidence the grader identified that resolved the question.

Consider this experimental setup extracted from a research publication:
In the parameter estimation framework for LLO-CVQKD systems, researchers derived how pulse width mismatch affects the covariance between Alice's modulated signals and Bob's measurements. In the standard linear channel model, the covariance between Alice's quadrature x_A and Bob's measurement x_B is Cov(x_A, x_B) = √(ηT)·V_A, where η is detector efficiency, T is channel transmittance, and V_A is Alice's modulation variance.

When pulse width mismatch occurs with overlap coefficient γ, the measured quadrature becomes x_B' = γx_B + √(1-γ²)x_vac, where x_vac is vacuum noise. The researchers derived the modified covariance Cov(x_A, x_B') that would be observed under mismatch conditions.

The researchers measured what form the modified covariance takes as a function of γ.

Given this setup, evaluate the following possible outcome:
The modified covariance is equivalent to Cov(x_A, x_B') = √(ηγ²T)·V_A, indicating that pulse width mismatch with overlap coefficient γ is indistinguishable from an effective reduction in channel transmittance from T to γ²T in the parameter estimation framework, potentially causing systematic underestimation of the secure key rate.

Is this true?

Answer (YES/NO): NO